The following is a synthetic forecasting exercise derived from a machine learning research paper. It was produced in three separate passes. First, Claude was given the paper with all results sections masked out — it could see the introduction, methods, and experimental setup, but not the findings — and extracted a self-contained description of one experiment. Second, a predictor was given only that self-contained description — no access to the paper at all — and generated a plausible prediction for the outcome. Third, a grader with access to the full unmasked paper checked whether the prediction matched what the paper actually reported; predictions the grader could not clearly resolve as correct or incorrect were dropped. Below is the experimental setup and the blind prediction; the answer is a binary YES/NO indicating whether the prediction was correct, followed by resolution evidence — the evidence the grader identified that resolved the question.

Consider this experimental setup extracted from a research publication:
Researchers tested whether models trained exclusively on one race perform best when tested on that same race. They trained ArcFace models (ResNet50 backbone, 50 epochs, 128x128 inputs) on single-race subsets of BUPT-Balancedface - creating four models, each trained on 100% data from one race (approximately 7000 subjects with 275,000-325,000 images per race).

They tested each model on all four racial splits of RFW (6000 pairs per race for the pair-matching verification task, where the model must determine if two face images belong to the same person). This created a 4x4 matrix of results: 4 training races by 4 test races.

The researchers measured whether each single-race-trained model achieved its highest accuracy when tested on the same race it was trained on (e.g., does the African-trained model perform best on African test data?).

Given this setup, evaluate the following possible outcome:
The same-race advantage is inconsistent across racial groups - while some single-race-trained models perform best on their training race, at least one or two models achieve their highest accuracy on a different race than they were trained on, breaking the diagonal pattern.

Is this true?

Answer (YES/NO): NO